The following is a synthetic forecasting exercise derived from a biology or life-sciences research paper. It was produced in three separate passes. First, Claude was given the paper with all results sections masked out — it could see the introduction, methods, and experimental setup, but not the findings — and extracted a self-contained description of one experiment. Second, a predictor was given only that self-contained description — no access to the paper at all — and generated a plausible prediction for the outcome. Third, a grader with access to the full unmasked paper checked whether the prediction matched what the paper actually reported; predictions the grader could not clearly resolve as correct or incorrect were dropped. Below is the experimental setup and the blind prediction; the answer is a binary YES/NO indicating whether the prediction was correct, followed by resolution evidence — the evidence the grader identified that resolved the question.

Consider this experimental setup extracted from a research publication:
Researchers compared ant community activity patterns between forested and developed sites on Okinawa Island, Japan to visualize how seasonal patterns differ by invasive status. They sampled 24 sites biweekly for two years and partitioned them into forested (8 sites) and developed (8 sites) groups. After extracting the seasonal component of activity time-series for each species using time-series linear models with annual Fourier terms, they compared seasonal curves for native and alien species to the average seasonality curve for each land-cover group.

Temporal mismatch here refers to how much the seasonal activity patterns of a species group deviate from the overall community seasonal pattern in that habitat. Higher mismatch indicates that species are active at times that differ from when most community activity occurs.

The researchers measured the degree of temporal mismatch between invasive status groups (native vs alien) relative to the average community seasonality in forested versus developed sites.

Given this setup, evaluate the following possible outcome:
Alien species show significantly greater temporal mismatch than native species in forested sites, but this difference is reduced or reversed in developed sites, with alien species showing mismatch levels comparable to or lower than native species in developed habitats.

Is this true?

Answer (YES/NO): NO